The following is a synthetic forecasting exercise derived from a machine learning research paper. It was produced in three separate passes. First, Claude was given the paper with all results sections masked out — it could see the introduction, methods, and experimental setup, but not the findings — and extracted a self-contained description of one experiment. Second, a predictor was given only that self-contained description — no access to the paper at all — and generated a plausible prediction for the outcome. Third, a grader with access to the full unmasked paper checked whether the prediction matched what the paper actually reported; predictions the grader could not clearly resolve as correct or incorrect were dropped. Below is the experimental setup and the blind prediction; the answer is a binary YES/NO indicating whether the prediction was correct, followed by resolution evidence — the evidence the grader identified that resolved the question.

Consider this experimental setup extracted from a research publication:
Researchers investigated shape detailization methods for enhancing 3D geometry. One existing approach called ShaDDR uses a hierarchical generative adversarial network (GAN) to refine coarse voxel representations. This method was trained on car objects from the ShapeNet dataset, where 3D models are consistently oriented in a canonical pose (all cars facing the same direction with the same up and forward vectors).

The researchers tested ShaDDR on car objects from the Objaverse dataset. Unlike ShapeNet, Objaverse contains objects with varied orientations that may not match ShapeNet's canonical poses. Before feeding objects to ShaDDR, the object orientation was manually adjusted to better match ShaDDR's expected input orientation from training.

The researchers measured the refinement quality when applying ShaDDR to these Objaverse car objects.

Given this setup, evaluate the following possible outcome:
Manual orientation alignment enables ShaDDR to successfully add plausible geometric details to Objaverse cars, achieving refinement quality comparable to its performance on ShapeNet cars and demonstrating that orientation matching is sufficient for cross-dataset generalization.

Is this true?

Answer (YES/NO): NO